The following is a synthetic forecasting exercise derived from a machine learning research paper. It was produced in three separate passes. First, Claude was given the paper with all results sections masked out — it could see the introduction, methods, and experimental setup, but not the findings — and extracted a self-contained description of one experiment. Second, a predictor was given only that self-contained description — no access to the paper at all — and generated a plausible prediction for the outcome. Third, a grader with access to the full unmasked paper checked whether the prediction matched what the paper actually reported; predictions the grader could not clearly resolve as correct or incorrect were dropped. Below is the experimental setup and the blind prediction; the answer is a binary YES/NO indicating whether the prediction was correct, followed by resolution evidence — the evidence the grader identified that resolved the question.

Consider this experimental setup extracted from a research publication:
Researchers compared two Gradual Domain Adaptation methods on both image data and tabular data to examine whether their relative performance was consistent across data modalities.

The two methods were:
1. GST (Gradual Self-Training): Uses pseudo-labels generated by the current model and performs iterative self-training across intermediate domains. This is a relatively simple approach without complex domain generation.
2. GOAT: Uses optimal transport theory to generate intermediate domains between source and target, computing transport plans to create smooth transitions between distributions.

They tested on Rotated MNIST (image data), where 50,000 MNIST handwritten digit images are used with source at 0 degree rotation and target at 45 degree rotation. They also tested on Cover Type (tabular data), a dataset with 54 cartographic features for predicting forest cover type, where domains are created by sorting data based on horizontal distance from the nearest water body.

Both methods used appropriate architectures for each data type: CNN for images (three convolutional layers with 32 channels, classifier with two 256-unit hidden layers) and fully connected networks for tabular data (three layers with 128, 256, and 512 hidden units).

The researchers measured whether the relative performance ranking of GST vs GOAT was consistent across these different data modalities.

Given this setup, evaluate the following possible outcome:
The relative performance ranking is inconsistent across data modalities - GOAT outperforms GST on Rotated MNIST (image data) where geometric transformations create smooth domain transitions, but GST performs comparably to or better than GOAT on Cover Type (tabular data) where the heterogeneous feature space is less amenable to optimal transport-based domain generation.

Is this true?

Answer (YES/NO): YES